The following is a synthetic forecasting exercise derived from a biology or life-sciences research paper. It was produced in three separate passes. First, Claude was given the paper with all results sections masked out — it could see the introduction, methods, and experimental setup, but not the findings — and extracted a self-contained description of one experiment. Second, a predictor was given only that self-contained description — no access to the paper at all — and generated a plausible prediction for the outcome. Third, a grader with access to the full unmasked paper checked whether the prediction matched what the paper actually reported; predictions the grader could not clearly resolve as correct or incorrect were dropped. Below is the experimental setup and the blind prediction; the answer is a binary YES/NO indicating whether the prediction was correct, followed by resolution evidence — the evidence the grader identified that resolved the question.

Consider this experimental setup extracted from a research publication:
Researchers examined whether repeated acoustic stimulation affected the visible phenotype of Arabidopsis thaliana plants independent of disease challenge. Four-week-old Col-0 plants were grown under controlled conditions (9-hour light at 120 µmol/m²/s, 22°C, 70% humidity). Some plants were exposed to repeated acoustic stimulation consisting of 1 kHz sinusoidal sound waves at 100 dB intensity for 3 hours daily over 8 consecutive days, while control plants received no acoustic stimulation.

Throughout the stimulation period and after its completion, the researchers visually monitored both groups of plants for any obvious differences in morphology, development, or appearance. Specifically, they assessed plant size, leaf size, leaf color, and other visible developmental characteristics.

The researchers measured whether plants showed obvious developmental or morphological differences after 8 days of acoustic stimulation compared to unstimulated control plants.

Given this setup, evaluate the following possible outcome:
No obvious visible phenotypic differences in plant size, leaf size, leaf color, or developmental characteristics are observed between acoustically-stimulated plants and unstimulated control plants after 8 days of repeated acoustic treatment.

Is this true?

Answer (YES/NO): YES